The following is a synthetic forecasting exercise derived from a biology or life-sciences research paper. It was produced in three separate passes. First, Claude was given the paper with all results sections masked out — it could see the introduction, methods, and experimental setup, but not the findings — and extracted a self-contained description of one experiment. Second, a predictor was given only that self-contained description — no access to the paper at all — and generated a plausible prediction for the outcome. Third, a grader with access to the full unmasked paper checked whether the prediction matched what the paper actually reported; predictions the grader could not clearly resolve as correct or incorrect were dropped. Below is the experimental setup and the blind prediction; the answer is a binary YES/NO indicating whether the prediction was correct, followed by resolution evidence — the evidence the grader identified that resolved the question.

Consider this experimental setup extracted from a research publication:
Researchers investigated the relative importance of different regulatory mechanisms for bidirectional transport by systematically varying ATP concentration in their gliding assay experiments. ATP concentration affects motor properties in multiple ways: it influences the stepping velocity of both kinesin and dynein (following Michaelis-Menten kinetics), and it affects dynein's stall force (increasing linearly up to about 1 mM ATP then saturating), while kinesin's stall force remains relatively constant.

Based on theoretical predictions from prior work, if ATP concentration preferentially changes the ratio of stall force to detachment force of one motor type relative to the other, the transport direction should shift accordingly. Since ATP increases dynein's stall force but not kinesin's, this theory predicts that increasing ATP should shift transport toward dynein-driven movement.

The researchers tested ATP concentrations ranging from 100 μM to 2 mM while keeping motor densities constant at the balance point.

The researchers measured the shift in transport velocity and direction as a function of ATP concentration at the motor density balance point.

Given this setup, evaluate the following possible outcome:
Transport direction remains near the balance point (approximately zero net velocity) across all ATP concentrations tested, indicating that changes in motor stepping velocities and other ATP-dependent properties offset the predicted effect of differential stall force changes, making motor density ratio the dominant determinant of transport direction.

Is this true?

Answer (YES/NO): YES